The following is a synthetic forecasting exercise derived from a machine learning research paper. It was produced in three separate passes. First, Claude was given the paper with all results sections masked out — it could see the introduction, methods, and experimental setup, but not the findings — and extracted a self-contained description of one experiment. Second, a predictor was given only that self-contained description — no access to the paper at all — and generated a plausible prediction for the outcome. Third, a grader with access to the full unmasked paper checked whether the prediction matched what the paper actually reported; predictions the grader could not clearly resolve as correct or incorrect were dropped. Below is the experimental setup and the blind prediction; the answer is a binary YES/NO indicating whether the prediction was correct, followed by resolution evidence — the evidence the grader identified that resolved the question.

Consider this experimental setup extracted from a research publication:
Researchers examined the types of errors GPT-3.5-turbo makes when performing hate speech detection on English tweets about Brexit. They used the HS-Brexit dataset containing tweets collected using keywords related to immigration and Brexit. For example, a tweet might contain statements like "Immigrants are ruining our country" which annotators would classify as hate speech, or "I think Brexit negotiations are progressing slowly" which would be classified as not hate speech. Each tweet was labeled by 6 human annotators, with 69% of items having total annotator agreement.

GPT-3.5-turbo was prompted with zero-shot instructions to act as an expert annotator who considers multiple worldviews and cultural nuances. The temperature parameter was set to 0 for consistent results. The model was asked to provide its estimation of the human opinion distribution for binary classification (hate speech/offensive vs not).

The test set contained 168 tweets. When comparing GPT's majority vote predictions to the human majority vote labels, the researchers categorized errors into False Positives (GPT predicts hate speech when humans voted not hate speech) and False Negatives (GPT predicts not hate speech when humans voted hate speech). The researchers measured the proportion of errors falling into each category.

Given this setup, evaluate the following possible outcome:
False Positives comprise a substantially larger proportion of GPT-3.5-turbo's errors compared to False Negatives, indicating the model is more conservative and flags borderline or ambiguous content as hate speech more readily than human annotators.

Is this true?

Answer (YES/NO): YES